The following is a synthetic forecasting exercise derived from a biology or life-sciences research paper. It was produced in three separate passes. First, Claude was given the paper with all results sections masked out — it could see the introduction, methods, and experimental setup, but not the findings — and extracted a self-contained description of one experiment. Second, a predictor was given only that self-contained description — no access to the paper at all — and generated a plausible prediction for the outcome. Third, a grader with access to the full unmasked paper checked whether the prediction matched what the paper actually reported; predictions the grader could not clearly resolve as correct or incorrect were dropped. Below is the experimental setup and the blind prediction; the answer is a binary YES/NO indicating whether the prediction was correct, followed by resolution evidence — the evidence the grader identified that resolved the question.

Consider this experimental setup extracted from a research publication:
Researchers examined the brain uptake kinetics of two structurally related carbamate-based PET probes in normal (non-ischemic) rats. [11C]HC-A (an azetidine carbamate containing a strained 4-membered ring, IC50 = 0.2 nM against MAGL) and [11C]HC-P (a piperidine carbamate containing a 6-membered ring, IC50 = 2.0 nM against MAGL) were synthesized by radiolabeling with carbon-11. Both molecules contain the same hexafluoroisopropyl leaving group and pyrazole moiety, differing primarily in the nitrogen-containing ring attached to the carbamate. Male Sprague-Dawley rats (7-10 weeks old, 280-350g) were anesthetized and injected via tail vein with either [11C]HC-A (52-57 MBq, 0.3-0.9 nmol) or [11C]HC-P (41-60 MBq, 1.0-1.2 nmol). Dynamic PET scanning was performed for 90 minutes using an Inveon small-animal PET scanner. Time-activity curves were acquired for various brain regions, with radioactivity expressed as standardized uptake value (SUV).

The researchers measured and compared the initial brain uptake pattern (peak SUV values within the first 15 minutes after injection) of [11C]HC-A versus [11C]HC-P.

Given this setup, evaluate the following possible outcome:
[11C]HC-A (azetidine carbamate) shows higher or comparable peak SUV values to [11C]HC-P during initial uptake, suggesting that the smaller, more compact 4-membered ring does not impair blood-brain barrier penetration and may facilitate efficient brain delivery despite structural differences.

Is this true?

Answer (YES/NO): YES